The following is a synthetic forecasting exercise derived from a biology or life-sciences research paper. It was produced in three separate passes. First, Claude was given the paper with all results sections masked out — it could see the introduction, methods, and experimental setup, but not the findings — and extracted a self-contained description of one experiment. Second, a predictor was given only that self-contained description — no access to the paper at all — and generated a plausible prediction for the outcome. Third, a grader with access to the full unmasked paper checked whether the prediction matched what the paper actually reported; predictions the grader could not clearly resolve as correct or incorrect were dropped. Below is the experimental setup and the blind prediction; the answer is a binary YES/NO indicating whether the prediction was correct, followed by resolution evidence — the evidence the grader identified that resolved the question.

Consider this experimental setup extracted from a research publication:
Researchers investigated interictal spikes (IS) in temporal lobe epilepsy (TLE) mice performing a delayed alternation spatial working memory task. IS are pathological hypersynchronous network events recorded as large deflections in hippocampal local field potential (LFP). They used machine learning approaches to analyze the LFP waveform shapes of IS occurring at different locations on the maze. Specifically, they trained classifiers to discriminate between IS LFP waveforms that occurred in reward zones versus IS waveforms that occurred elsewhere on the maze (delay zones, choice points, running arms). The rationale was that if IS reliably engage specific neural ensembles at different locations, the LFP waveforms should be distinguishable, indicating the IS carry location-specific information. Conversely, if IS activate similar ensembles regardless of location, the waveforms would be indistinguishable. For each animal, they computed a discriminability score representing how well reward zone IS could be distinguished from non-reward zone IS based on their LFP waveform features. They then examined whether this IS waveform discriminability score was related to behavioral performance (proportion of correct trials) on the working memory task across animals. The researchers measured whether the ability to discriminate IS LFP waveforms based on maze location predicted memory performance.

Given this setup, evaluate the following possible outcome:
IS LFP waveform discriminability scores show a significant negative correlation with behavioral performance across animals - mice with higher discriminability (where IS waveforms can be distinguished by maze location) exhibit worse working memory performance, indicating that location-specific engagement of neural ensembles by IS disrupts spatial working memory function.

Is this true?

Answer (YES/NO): NO